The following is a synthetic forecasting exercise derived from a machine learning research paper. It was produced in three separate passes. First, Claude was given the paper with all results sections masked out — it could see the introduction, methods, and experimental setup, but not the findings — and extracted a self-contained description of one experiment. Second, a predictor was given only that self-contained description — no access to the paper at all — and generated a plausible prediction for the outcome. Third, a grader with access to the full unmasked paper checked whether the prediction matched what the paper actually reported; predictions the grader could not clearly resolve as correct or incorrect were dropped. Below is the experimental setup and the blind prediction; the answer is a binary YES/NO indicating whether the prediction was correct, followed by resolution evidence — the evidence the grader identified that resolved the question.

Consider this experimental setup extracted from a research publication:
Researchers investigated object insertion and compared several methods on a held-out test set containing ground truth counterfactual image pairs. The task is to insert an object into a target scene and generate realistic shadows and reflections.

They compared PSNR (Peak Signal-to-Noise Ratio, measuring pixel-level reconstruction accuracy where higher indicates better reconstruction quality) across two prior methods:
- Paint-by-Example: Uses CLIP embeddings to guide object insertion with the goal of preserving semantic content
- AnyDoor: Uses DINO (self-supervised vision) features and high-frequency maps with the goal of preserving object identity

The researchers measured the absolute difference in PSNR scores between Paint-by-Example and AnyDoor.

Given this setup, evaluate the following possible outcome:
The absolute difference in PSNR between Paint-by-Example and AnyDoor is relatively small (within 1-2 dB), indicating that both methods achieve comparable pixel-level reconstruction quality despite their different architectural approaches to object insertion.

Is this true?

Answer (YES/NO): NO